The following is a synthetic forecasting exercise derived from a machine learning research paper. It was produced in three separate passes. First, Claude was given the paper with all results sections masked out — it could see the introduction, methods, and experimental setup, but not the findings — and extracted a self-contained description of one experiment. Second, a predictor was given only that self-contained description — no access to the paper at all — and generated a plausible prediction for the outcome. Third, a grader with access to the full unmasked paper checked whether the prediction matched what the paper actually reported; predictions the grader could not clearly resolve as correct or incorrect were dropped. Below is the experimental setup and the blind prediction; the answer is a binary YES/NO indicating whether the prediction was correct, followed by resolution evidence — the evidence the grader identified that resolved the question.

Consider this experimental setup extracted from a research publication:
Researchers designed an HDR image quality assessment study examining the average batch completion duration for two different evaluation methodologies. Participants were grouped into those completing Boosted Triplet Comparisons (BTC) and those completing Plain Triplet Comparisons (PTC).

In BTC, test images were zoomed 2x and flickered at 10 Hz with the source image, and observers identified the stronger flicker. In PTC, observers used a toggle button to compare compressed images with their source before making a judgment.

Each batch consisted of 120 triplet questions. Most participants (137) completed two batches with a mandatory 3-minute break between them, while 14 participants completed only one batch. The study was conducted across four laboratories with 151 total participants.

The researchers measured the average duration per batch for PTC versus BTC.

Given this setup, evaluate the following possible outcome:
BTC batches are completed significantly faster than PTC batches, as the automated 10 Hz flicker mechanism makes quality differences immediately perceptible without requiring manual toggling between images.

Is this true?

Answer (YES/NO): YES